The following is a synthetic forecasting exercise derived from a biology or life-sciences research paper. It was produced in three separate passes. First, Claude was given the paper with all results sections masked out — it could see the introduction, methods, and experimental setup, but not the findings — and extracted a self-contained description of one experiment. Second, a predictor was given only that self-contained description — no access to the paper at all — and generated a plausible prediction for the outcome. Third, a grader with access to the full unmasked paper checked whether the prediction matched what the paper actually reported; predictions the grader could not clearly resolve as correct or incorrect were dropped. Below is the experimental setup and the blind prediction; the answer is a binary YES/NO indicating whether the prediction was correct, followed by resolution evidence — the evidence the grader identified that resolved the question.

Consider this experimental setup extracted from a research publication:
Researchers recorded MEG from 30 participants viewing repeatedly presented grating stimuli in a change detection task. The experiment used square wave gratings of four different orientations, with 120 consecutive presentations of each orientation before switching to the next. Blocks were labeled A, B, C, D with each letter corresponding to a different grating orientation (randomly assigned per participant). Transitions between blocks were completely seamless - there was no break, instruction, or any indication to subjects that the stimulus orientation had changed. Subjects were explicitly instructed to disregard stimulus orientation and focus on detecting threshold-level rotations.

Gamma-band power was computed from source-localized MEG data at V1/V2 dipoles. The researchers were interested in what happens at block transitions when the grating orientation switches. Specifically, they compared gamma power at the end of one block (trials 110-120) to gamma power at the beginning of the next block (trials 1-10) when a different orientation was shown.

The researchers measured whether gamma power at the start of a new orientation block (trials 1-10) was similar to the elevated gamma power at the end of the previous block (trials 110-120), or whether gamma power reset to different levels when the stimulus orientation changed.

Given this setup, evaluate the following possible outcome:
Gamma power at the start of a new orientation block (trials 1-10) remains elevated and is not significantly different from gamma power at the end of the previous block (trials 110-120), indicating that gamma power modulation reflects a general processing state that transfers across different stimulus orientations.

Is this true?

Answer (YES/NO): NO